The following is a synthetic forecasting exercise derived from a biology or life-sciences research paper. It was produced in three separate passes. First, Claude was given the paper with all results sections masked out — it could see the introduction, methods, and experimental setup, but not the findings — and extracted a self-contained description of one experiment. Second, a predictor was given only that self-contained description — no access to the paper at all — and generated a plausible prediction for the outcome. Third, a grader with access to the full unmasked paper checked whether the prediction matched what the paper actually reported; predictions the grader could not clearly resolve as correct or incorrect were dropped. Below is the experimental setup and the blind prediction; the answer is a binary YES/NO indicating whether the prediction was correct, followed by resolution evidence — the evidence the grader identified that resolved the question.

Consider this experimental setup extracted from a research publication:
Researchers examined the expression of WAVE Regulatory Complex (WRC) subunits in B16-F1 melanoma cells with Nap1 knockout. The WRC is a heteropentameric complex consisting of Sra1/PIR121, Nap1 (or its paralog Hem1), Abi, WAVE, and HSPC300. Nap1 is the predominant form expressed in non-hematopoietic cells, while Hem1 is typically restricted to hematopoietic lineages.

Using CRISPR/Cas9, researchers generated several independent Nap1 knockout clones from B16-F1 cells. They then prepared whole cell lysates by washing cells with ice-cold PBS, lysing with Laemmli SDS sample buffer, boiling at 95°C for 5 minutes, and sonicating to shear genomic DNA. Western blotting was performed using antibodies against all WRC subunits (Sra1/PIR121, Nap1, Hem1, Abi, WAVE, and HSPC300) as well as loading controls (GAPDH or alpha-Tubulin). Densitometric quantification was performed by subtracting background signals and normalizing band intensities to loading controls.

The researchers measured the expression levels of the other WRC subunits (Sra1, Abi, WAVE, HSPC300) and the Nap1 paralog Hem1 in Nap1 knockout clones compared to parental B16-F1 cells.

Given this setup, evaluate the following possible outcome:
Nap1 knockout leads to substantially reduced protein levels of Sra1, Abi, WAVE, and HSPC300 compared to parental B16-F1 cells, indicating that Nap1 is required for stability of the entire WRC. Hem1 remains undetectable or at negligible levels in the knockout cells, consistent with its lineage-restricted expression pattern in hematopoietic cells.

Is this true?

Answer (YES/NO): NO